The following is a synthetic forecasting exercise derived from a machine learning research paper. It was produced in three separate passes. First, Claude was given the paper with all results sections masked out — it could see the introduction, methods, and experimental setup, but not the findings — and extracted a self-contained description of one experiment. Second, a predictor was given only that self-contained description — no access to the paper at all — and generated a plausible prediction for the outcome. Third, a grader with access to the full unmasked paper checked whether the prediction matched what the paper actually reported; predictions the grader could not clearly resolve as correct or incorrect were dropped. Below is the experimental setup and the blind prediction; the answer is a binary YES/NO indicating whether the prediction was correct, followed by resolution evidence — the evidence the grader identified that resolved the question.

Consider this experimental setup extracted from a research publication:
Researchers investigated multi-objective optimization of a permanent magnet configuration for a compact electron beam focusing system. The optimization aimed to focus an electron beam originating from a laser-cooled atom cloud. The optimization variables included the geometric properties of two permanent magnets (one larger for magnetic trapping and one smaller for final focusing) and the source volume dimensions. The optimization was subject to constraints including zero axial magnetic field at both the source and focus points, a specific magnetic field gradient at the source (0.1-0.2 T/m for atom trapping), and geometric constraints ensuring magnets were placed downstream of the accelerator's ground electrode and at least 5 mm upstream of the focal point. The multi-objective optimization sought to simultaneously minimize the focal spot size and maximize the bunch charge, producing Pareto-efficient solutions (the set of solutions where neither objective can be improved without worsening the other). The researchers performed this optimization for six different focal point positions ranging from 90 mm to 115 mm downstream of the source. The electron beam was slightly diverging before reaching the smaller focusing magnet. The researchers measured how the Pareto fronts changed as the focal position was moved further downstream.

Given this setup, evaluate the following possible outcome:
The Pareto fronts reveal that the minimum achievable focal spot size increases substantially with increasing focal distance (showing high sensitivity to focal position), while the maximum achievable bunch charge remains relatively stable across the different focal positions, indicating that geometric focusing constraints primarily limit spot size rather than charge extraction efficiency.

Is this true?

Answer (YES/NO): NO